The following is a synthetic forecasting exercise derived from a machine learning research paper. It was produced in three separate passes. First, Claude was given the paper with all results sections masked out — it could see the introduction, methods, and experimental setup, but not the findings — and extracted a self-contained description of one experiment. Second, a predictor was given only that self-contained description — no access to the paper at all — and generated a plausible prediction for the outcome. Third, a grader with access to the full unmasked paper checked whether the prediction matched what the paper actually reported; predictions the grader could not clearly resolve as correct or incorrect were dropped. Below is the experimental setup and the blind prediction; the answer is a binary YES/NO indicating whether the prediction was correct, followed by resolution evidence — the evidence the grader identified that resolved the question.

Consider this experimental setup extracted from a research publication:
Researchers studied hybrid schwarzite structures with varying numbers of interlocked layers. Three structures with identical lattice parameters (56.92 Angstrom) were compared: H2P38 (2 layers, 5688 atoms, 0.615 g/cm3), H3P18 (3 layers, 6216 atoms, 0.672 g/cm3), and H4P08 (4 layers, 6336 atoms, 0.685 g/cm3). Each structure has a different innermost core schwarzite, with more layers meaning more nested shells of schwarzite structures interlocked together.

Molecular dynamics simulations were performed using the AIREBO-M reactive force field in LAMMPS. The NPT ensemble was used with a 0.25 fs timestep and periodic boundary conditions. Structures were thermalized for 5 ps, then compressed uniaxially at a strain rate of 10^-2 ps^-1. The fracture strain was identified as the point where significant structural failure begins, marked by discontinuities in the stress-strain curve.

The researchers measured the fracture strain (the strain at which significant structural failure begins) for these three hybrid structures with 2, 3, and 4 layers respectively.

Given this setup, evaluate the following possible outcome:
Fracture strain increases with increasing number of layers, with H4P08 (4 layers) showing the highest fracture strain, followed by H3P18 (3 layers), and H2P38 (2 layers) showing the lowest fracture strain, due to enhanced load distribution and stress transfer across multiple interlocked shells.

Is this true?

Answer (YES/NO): NO